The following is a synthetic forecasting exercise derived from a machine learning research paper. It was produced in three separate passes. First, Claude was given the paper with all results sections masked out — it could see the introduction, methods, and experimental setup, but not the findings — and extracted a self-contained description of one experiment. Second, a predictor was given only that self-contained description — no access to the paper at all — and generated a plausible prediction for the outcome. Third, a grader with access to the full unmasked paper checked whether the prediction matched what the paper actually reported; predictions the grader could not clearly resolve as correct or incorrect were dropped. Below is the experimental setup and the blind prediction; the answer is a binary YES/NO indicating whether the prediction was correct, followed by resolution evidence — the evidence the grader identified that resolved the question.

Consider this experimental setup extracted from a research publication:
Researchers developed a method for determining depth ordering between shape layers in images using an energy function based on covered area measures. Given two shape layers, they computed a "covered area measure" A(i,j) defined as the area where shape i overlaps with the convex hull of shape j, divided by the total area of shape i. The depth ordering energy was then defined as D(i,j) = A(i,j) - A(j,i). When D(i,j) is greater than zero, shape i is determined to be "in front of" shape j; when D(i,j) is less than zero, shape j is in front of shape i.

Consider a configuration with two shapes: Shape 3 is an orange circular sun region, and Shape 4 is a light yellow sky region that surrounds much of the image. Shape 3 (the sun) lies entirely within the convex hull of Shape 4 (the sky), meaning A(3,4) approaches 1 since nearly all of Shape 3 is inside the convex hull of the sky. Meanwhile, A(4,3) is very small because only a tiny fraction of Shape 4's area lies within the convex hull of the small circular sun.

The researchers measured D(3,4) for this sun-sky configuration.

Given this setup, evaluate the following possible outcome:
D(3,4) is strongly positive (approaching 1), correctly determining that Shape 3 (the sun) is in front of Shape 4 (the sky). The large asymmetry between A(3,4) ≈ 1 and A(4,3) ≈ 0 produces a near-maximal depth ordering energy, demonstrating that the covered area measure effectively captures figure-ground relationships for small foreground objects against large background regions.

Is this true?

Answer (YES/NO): YES